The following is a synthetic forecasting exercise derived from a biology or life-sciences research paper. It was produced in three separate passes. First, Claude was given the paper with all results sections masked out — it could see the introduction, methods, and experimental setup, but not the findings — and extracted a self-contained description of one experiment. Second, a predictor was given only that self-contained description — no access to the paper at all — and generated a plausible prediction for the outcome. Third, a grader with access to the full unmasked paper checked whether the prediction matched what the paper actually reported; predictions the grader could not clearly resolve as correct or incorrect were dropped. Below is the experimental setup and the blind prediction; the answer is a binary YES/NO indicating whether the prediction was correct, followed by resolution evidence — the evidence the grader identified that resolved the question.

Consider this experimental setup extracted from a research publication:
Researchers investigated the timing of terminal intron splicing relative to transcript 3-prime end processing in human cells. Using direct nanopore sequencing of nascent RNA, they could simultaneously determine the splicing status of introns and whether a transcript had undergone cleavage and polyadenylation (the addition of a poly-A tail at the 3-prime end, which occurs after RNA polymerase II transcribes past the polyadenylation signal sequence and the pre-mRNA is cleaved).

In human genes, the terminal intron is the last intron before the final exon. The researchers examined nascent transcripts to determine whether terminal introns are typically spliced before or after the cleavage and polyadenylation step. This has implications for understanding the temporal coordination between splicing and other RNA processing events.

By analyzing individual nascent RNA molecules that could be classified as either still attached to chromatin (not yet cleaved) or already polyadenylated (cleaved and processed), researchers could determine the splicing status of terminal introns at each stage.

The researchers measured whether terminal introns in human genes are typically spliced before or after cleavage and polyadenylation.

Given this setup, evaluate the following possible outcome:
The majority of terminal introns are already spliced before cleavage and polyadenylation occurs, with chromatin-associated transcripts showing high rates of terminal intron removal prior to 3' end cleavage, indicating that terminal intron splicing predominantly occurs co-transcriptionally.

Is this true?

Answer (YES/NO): NO